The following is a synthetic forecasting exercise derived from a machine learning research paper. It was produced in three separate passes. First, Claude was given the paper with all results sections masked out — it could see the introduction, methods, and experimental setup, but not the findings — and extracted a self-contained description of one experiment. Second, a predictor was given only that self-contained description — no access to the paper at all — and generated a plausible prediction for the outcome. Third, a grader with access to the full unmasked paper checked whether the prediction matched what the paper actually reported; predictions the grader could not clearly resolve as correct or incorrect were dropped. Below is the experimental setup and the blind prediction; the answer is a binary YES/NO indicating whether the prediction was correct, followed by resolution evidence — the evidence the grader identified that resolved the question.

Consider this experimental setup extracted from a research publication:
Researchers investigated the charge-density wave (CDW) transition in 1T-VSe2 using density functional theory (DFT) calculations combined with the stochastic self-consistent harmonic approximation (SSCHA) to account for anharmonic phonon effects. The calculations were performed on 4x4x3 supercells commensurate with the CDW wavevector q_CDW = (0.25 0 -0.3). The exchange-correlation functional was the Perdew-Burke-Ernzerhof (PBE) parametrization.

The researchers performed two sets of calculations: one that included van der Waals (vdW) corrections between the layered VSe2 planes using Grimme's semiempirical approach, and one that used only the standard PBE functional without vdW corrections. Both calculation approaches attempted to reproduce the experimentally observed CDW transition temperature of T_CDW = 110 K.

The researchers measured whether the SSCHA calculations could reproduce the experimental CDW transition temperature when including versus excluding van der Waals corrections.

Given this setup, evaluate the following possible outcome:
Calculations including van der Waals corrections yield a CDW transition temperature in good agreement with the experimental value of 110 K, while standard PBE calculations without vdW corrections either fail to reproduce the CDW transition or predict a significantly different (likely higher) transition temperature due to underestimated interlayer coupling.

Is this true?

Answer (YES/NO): YES